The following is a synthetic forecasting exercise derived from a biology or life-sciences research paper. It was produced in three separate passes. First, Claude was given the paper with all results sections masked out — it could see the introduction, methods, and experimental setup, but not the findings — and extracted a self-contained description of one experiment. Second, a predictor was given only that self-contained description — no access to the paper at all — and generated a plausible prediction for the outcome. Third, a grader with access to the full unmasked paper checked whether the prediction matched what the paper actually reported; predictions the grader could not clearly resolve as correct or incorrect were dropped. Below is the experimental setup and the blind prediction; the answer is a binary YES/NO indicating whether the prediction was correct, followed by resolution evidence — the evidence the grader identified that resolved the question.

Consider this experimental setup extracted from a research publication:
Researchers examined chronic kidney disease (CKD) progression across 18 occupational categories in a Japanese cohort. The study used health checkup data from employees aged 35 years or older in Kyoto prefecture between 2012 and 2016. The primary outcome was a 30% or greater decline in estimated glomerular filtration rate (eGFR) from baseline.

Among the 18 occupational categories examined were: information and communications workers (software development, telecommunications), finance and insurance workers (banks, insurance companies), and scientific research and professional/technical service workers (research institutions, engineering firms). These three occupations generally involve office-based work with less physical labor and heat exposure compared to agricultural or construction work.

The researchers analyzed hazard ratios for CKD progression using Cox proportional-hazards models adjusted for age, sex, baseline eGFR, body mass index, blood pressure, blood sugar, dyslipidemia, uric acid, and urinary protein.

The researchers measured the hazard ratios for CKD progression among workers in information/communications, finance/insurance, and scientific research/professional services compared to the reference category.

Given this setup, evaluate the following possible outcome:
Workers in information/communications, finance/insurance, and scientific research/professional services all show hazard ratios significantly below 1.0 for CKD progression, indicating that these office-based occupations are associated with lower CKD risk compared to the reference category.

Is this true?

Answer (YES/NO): NO